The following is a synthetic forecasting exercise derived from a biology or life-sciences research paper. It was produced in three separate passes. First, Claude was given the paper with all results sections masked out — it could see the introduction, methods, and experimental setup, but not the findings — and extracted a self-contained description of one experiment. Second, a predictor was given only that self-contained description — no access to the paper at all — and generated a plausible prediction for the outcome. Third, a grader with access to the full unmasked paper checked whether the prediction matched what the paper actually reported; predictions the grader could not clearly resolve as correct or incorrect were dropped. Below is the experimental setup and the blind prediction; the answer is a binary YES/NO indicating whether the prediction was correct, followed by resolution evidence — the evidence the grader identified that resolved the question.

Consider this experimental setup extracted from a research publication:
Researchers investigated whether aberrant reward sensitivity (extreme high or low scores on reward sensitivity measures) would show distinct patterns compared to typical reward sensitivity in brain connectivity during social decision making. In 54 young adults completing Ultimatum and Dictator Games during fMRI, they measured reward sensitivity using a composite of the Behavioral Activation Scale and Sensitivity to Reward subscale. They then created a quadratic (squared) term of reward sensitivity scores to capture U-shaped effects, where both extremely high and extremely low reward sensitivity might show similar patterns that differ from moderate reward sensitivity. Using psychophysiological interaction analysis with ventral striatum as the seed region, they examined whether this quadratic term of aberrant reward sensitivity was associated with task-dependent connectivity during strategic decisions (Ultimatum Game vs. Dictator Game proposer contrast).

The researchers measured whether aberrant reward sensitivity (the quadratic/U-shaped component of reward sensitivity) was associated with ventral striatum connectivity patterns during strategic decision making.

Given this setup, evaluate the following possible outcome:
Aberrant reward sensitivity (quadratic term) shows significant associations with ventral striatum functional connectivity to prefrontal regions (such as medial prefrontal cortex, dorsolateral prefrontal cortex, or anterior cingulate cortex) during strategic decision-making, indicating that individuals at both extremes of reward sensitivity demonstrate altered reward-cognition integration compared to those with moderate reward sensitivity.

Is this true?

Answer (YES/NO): NO